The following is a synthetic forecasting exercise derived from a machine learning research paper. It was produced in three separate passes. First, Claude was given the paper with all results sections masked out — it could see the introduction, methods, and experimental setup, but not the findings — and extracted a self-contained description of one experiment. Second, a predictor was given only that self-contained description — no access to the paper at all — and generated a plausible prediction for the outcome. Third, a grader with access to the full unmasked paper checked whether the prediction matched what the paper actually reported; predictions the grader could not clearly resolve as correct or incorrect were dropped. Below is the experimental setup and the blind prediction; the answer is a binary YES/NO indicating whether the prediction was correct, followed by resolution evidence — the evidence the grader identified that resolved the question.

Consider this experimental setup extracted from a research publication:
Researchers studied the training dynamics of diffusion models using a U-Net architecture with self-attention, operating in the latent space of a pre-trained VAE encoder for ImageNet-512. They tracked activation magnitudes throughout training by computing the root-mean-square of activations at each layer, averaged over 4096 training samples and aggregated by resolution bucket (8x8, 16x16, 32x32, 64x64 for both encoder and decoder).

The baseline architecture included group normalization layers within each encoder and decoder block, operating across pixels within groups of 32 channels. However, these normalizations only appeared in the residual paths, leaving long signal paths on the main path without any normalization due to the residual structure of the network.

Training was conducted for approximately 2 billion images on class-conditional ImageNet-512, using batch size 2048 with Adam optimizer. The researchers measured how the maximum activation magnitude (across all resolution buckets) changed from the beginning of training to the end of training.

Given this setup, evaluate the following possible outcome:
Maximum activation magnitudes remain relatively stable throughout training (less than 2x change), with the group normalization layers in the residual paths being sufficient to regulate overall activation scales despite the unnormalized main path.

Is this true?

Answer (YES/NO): NO